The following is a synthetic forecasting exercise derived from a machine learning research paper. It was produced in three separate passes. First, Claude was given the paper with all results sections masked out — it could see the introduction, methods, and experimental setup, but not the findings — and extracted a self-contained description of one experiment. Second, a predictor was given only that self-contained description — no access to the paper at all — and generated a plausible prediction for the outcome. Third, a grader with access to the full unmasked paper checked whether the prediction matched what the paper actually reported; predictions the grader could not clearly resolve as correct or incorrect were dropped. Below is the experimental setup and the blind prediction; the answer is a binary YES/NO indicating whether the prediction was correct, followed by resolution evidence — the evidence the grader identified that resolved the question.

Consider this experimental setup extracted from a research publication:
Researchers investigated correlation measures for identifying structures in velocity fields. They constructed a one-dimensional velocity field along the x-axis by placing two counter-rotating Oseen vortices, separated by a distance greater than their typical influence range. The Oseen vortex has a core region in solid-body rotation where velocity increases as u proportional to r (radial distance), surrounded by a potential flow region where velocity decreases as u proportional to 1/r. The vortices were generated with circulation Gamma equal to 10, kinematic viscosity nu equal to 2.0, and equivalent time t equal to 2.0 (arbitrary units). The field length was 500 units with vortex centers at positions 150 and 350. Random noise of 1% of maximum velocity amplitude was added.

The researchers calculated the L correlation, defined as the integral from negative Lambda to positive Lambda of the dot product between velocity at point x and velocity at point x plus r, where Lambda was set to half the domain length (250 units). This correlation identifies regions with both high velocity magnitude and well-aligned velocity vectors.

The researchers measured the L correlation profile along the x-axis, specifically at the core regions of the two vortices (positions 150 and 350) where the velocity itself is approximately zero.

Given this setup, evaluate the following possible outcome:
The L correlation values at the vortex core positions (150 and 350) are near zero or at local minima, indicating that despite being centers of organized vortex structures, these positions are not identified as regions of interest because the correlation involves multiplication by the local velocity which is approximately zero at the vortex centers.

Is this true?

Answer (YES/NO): YES